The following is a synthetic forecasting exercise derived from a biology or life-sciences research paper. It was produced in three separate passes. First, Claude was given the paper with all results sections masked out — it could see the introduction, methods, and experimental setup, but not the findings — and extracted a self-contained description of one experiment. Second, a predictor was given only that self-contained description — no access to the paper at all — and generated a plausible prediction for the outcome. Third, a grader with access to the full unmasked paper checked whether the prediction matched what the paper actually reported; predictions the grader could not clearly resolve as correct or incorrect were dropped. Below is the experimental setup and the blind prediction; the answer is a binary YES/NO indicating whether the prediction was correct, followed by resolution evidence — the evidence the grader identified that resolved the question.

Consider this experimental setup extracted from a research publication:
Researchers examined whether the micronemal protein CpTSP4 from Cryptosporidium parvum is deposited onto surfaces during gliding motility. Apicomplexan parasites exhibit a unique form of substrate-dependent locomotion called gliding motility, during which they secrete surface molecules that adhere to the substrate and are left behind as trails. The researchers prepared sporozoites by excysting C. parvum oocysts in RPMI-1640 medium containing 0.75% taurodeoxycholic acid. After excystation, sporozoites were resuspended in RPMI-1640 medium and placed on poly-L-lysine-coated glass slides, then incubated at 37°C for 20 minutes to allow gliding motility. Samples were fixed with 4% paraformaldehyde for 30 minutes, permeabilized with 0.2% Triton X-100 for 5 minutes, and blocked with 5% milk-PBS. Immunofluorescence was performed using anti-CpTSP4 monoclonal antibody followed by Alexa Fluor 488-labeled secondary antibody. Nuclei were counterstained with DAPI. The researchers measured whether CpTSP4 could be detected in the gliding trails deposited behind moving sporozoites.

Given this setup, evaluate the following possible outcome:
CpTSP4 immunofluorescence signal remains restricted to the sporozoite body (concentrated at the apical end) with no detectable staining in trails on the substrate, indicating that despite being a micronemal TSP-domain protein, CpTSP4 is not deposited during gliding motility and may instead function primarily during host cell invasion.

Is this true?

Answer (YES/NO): NO